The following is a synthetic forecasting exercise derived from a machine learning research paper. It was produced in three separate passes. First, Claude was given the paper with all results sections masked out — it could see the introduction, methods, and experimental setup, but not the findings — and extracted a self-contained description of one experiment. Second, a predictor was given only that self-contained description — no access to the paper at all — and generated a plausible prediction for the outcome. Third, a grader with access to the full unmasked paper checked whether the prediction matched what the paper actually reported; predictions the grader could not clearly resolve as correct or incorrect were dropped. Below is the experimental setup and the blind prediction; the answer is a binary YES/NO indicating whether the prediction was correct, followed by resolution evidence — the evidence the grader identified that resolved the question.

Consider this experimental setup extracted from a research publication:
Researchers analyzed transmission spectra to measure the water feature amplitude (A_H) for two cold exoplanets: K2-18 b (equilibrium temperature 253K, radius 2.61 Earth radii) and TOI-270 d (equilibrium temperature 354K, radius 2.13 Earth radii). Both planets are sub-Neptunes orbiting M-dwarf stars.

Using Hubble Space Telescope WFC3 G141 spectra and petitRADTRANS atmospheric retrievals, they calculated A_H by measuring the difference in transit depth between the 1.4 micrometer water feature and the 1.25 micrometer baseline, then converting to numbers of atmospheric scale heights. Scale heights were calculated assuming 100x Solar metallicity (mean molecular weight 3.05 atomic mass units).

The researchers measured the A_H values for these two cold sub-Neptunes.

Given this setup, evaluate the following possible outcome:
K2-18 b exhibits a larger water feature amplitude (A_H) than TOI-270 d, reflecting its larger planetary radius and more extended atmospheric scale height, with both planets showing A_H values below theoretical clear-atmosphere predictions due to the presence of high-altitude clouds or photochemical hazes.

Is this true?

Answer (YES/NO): NO